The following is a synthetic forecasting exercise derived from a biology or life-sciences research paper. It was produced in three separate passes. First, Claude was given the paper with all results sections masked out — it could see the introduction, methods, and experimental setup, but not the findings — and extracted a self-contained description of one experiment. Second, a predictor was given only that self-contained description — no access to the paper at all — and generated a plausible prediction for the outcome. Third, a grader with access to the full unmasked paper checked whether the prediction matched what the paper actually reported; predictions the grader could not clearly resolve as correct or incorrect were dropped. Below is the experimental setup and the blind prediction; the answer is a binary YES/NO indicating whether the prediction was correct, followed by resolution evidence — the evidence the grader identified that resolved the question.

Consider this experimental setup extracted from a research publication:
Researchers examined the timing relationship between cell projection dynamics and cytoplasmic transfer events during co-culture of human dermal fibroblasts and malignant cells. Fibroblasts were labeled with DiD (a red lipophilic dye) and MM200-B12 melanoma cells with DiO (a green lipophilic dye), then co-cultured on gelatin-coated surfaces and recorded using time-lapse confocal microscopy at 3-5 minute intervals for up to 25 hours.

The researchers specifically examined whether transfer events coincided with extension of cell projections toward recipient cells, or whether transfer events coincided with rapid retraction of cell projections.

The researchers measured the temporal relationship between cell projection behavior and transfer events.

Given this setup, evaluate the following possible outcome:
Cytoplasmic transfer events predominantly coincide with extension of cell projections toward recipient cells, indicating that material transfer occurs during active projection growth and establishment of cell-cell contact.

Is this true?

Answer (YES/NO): NO